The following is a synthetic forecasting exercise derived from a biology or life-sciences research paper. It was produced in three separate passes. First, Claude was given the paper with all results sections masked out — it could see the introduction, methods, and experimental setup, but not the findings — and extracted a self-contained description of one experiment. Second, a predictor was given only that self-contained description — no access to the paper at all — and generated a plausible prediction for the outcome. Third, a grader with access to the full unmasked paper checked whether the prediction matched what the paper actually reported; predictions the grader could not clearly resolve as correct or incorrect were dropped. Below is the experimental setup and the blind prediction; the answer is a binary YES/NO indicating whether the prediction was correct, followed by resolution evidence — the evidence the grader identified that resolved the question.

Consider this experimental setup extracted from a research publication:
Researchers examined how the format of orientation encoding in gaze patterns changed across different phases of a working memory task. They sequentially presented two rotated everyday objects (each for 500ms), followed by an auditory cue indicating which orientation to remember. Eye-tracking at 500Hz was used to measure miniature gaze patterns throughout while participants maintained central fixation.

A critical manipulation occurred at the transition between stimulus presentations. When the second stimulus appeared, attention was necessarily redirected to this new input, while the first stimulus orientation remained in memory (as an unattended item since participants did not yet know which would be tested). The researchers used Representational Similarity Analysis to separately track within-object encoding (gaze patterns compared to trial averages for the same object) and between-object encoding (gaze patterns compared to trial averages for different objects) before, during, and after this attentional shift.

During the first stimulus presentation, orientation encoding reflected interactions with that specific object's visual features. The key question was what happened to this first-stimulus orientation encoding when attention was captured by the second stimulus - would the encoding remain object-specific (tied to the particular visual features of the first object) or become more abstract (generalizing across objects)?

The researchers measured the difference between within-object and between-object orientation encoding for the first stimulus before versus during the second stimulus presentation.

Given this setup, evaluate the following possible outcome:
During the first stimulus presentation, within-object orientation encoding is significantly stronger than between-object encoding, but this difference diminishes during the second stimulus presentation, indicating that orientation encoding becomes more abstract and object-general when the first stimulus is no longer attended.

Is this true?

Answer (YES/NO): YES